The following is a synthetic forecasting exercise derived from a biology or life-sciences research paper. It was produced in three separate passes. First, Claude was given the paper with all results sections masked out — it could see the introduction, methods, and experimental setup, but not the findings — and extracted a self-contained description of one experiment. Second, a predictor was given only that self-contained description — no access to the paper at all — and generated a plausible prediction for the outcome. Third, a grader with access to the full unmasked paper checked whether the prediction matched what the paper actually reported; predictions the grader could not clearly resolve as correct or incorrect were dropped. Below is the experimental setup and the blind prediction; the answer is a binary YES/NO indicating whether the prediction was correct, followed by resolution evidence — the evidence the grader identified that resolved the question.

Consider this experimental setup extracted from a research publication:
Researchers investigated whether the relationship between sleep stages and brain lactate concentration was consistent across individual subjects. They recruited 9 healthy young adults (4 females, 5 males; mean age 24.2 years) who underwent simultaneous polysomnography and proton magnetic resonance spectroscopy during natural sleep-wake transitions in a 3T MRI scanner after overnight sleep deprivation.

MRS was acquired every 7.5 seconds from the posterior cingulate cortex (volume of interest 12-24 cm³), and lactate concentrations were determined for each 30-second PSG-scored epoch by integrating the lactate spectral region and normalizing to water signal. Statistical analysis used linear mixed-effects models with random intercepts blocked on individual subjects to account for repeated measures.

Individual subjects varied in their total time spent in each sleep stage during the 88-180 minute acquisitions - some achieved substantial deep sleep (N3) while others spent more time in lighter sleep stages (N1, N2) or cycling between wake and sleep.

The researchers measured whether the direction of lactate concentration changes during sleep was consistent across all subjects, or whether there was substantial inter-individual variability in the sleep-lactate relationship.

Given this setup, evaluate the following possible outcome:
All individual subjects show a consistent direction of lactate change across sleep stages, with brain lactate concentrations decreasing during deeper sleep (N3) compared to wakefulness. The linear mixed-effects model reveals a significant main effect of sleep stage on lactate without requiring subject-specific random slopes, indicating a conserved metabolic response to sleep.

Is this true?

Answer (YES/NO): YES